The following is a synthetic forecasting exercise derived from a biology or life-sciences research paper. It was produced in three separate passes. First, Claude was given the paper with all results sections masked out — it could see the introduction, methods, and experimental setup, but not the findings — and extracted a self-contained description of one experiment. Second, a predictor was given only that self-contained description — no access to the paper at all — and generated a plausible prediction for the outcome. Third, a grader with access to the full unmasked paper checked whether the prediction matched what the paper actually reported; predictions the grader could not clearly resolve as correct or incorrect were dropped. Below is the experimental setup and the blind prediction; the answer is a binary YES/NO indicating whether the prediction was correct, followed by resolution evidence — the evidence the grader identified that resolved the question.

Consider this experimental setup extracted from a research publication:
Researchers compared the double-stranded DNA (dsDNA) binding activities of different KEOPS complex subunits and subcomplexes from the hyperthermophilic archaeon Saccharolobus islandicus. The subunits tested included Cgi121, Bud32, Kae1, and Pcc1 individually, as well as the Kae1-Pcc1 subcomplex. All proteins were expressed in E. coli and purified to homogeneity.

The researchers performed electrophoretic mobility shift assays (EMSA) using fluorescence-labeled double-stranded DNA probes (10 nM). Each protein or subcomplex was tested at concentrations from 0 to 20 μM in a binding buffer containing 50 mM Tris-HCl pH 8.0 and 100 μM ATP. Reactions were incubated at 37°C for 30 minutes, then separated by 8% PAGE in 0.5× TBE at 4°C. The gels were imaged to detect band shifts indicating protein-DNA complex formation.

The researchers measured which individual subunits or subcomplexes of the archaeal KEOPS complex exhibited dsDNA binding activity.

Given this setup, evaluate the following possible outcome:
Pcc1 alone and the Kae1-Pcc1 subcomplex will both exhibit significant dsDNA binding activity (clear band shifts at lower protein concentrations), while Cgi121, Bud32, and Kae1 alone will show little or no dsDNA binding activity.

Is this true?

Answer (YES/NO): NO